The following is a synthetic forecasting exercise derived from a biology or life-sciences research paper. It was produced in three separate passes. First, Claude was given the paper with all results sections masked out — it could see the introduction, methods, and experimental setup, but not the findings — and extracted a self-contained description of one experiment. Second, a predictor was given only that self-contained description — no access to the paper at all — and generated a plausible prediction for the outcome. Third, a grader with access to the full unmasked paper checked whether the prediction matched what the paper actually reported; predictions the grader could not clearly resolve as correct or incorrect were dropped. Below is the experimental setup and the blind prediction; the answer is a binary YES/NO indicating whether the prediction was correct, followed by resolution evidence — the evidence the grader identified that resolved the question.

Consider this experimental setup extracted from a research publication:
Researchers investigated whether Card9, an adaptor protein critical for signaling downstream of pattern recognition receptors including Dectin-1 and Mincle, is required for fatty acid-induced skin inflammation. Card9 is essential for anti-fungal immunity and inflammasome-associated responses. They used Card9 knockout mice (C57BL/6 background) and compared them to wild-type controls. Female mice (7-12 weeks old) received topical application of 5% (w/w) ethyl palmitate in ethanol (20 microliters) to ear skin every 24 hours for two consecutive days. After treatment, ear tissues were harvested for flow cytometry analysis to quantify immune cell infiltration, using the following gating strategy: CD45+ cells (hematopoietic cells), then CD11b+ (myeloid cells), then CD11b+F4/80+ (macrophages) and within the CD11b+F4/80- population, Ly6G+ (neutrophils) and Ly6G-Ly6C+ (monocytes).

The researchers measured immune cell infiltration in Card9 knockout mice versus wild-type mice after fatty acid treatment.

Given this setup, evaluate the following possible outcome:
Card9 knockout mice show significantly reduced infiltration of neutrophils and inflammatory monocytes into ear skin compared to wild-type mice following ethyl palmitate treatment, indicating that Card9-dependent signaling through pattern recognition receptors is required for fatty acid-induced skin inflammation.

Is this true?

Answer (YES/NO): NO